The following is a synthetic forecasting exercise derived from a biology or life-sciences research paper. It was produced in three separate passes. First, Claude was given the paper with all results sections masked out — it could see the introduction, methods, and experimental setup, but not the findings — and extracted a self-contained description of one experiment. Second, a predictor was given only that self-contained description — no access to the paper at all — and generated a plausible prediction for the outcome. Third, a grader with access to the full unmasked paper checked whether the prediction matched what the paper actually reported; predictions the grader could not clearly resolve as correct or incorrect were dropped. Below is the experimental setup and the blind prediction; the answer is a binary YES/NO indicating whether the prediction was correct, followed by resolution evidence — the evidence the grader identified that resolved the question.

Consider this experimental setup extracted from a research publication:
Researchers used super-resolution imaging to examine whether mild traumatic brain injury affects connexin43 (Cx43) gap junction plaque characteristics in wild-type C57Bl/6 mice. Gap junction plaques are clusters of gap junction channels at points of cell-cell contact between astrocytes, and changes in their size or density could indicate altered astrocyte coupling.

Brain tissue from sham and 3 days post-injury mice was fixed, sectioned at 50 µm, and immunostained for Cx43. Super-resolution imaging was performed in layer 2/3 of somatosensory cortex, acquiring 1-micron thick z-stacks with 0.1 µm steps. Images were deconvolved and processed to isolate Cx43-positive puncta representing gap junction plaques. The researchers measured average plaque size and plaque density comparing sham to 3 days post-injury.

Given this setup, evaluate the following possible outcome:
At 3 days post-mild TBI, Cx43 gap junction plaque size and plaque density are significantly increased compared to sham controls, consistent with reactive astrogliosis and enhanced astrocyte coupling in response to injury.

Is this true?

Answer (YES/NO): NO